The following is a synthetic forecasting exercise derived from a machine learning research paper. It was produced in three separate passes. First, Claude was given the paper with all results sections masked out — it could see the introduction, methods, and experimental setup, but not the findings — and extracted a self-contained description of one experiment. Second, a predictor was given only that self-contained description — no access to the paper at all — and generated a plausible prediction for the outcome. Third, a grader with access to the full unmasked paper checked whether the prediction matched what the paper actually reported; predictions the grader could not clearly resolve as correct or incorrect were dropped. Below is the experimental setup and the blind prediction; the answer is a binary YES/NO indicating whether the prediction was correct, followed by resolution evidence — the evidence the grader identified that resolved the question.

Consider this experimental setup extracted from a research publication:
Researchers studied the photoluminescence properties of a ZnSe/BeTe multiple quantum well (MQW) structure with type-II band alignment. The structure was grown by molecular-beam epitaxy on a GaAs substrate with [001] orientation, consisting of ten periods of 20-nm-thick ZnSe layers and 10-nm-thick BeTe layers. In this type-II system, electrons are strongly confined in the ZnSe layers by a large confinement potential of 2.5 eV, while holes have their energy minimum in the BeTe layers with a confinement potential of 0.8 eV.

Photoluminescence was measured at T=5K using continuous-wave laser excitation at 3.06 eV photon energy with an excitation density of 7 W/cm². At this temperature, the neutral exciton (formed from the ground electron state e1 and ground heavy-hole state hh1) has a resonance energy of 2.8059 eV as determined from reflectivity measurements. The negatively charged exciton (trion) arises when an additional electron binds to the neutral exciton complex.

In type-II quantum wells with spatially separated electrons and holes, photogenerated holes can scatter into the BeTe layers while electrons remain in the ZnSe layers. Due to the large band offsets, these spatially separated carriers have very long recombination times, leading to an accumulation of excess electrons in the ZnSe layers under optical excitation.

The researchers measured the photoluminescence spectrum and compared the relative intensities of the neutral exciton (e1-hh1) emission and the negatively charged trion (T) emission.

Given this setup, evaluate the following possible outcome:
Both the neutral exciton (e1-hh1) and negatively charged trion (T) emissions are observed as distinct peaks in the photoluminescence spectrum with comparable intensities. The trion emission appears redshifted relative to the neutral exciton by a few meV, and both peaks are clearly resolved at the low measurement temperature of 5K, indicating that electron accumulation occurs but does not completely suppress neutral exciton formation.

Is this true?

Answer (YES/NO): NO